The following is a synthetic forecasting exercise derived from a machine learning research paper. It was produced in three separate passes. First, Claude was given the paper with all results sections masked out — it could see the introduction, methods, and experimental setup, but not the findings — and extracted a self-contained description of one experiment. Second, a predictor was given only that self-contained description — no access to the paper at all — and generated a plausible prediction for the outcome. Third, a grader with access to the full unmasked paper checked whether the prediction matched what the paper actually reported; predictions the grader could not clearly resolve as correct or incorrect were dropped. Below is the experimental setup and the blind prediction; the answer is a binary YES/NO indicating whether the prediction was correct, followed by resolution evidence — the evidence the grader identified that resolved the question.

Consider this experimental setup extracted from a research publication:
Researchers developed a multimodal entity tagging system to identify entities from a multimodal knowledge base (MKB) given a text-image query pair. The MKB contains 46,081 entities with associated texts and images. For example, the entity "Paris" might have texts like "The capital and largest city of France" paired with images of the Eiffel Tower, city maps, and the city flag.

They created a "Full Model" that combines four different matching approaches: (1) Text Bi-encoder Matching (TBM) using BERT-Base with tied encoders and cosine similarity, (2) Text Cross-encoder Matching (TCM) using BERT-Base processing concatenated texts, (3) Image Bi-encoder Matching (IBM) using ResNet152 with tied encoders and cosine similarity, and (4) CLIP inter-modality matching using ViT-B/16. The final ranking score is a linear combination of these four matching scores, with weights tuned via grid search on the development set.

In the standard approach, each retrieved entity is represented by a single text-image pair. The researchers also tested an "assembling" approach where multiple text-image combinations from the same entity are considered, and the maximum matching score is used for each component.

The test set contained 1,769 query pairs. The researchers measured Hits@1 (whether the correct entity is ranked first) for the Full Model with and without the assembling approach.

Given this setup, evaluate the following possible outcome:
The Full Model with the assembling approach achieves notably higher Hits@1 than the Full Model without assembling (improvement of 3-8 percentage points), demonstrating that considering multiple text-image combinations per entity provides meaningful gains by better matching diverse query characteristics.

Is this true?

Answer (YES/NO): NO